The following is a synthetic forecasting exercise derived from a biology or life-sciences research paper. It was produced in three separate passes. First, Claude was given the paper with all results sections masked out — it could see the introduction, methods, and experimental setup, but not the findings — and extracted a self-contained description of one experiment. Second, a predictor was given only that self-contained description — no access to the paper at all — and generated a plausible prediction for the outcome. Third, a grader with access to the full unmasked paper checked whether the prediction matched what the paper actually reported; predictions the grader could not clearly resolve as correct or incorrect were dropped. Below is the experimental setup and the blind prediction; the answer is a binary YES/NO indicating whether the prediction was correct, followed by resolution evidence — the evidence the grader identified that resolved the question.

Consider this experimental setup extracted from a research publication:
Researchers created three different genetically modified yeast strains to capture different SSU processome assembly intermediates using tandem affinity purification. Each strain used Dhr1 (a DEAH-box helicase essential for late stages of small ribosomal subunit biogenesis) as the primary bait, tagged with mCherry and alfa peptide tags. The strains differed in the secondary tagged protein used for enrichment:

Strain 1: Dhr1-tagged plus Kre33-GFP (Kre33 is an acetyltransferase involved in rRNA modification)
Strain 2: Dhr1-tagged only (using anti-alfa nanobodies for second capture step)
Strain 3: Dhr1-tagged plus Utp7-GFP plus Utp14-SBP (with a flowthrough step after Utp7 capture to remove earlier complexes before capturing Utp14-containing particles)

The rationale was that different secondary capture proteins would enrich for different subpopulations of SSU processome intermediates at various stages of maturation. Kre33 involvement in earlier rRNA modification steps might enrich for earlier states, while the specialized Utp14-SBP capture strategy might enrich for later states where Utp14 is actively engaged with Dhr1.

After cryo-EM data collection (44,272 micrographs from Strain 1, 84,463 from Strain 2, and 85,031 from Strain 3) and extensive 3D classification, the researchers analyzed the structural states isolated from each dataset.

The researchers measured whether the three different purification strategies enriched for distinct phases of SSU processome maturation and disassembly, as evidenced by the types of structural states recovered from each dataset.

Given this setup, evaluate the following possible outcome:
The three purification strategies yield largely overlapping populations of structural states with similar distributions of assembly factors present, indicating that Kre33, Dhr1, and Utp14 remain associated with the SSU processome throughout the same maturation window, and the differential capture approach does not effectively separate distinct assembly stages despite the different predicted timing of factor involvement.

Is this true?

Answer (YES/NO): NO